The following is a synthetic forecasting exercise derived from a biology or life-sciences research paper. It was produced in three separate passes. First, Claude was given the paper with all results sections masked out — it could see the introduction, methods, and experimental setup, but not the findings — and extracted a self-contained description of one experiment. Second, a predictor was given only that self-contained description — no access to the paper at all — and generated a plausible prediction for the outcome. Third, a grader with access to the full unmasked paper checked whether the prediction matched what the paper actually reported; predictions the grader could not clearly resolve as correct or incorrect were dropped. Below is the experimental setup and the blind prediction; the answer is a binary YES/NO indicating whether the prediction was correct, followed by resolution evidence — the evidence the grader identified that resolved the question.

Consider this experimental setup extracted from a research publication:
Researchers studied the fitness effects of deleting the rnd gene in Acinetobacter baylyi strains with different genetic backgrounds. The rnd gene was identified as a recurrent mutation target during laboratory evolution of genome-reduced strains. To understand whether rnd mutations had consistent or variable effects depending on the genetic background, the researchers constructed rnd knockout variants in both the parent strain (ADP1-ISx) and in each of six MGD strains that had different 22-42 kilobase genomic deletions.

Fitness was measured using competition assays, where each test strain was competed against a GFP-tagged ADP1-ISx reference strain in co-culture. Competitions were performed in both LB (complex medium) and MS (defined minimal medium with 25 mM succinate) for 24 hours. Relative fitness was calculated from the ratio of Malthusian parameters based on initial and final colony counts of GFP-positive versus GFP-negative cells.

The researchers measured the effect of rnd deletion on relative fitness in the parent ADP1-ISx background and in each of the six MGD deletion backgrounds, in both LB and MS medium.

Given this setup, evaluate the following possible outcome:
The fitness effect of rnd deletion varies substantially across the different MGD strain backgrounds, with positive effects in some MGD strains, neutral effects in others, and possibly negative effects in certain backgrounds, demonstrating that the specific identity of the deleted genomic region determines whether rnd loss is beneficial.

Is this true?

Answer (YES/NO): YES